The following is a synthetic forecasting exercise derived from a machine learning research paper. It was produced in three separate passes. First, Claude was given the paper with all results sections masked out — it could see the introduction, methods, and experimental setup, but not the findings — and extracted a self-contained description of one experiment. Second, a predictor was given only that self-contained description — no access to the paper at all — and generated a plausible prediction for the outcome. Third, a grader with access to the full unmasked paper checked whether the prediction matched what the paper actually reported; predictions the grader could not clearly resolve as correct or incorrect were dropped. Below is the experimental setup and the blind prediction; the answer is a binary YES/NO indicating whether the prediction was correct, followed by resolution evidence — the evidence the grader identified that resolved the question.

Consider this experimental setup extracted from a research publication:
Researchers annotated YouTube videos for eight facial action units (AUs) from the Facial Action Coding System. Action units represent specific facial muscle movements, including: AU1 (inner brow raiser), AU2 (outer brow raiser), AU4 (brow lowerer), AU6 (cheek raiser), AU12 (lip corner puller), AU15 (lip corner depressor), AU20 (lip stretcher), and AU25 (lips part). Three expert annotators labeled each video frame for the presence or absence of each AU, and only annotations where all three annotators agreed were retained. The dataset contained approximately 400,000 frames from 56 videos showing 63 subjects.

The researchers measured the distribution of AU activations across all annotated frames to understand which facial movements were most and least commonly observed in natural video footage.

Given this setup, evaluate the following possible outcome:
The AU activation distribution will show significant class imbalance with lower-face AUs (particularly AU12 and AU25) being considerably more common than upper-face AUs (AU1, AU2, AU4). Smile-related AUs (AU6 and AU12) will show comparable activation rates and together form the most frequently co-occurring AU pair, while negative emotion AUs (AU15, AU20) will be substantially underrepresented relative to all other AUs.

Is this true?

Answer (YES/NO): NO